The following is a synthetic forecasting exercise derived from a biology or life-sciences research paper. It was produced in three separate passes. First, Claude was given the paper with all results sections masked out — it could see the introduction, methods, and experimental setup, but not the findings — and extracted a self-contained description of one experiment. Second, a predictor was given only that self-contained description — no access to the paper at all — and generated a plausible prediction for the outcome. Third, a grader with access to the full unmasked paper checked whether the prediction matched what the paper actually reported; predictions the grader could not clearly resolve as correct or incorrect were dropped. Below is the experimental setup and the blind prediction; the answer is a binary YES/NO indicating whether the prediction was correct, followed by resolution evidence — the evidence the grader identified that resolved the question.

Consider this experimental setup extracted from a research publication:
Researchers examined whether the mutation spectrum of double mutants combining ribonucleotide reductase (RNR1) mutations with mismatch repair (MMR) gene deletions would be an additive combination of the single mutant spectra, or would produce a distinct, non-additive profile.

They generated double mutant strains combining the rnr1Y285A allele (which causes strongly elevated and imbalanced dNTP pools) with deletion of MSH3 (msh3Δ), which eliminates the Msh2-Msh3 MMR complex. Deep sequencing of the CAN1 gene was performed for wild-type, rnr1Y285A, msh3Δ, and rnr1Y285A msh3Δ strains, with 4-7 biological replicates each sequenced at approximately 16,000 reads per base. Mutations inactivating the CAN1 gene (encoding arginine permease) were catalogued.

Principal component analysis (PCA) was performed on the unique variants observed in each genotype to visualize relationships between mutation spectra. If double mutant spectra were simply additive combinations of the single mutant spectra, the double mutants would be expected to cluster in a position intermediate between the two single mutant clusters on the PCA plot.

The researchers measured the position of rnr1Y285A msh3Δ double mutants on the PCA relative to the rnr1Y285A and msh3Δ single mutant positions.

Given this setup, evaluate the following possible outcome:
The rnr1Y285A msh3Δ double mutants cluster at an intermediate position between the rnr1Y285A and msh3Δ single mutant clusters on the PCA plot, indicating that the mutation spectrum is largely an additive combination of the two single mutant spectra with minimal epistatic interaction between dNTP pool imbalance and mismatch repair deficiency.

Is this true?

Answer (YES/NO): NO